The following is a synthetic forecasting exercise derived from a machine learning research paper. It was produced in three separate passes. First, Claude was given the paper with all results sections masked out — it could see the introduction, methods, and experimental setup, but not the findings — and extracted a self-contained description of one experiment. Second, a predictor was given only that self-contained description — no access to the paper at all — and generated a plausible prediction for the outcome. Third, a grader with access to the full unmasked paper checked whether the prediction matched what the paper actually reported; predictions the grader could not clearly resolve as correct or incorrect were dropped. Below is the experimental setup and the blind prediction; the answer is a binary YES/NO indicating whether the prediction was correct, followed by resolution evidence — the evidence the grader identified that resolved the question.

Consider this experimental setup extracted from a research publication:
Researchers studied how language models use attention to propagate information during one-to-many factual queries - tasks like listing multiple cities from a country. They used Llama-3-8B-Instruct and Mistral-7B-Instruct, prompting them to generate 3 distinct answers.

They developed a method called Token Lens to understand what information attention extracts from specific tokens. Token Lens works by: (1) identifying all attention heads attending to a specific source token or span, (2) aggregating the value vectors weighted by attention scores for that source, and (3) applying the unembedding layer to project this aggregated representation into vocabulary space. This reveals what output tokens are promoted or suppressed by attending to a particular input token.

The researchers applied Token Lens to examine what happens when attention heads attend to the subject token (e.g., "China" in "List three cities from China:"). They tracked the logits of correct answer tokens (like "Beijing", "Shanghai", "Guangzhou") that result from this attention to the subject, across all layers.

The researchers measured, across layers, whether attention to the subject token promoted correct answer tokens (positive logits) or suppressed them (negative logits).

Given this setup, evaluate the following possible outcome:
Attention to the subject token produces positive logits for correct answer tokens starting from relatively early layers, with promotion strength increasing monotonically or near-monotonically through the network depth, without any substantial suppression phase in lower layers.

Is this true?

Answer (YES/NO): NO